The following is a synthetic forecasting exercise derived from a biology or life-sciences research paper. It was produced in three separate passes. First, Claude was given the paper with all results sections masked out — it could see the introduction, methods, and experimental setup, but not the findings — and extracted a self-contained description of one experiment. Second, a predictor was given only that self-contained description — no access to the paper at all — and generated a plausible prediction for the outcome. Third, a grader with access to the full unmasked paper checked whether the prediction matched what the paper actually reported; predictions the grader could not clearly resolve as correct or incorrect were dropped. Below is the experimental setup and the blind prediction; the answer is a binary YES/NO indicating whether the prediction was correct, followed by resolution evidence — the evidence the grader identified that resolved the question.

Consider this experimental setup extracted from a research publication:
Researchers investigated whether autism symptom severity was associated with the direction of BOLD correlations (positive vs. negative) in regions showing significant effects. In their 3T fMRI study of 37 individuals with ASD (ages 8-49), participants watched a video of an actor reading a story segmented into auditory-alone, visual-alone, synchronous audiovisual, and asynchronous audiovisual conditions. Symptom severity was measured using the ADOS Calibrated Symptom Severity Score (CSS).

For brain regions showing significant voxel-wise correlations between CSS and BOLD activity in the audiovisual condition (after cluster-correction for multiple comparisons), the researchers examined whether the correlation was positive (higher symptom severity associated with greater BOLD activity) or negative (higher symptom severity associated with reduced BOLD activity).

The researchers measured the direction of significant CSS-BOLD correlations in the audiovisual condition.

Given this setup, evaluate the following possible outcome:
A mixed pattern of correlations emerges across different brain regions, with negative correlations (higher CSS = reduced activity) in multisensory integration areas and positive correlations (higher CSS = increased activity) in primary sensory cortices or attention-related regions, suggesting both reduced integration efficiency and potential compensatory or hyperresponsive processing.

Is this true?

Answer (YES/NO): NO